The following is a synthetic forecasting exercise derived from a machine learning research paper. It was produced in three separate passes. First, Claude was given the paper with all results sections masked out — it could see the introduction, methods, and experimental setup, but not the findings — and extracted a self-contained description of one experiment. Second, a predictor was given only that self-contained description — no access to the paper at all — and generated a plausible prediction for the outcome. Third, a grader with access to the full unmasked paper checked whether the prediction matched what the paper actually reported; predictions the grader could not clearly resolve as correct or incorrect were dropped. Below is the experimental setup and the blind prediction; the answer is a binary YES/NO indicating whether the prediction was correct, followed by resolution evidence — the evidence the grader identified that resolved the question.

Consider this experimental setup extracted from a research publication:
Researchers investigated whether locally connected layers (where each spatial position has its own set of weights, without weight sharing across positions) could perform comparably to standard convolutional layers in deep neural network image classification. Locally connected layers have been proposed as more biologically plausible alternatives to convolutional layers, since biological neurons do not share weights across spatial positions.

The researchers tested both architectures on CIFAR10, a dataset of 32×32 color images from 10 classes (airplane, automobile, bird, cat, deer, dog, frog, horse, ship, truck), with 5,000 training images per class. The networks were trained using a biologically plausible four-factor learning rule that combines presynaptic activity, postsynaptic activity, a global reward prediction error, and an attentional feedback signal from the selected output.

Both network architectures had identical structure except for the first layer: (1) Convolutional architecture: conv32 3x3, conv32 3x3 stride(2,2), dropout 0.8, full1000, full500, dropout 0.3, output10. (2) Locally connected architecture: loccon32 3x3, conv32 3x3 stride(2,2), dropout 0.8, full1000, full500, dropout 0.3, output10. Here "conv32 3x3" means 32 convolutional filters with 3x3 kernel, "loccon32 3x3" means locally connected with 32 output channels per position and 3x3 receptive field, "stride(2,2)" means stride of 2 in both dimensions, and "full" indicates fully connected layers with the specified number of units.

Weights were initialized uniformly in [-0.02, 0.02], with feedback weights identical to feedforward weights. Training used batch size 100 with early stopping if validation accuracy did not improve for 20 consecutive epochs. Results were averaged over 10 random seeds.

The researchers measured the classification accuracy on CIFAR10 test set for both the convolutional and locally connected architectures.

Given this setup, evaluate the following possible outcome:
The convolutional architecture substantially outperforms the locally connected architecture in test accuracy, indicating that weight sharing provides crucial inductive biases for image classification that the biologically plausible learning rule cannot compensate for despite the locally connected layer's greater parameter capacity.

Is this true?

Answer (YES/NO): YES